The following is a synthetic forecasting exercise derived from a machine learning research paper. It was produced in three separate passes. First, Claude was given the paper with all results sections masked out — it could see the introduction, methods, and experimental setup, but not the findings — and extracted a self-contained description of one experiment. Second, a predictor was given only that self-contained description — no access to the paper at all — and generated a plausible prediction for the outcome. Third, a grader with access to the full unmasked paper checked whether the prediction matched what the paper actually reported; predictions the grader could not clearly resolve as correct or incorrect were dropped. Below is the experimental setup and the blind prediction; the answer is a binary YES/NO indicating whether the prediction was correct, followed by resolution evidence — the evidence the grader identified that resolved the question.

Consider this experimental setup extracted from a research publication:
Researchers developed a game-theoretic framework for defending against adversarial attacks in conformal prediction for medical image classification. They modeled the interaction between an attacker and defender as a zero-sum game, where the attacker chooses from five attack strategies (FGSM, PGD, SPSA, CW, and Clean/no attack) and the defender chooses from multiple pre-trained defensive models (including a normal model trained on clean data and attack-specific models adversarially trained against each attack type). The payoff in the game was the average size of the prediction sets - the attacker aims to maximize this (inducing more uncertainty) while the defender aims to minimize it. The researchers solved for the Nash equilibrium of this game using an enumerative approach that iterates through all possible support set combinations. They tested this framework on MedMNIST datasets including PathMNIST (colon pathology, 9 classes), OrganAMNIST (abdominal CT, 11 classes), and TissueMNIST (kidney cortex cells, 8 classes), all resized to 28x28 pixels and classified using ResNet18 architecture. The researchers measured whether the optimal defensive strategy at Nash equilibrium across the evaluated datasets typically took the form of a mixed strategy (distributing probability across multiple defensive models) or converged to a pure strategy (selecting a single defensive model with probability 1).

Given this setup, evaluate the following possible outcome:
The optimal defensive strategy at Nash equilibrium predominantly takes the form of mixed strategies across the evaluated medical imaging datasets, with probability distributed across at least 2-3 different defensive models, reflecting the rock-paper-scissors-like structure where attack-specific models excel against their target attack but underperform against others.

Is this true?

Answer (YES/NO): NO